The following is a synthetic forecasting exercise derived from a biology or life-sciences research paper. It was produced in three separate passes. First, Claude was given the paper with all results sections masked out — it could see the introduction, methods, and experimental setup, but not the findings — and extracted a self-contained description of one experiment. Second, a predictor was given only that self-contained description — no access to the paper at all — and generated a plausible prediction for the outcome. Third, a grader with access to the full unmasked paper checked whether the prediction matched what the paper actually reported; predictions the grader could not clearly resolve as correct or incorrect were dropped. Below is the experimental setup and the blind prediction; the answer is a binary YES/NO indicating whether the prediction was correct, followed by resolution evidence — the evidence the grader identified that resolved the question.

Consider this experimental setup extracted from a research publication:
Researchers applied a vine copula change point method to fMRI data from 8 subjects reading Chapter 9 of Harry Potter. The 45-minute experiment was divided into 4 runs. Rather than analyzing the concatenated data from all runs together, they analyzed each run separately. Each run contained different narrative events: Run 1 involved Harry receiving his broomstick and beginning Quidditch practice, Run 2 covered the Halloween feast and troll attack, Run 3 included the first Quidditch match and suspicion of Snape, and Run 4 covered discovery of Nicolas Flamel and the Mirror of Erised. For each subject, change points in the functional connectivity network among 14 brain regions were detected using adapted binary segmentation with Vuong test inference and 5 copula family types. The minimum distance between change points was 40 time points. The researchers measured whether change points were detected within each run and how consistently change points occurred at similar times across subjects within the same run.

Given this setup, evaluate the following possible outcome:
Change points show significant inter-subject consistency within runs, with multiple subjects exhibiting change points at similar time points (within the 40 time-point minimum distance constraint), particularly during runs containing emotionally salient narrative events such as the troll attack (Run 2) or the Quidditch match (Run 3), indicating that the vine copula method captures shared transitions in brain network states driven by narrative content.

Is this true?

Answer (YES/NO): NO